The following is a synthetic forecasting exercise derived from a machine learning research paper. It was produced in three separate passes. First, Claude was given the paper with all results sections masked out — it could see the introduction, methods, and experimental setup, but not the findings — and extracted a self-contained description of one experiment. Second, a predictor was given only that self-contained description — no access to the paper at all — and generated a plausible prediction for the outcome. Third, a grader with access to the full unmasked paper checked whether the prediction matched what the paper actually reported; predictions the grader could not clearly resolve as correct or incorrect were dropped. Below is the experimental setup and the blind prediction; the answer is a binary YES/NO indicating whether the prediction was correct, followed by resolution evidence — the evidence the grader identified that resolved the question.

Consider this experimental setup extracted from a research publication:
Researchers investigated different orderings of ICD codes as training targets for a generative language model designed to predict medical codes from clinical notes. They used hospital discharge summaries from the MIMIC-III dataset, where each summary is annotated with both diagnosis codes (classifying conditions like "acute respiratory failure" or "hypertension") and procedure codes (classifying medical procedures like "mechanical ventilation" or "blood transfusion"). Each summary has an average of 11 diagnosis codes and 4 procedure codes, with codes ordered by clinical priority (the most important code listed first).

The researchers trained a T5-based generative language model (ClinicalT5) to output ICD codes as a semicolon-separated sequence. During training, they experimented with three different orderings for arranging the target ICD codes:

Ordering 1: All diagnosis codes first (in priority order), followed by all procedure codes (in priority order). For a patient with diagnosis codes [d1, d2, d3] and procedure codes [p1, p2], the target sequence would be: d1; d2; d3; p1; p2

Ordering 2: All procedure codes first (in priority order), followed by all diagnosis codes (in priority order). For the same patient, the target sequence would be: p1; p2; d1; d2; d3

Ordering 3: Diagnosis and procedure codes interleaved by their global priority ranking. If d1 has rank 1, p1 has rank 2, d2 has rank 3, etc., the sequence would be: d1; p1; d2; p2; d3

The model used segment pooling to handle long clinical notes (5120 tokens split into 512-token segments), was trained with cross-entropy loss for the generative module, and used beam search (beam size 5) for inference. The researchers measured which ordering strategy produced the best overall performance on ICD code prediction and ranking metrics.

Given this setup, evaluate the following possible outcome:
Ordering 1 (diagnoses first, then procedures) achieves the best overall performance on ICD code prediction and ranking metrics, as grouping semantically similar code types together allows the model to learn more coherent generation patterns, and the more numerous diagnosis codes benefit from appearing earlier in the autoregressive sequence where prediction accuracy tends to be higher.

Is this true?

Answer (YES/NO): NO